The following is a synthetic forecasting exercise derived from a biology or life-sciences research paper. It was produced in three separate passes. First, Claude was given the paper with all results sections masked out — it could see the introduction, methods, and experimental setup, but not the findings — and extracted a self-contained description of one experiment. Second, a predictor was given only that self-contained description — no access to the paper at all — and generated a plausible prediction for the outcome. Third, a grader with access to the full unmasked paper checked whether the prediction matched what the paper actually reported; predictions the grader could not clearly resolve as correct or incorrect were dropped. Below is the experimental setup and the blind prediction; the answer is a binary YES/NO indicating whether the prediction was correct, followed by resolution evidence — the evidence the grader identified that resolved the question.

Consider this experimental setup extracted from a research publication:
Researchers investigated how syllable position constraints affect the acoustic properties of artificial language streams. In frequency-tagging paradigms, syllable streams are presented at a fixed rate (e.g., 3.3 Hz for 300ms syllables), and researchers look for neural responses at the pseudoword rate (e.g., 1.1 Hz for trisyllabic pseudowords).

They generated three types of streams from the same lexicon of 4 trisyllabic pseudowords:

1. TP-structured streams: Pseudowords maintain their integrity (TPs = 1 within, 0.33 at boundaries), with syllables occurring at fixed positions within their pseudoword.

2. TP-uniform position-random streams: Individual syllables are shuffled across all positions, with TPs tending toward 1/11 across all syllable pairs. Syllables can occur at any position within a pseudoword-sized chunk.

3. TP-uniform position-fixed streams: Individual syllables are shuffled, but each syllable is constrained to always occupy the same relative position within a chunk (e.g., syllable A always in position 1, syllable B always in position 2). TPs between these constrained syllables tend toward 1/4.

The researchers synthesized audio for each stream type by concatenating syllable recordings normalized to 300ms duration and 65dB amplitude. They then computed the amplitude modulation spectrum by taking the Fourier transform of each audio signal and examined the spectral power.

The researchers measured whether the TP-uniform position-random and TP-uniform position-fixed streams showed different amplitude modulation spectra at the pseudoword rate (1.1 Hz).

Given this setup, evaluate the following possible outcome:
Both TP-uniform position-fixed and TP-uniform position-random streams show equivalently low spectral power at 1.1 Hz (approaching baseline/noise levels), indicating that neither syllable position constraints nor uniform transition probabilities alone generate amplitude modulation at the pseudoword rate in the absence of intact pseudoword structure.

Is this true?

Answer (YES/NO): NO